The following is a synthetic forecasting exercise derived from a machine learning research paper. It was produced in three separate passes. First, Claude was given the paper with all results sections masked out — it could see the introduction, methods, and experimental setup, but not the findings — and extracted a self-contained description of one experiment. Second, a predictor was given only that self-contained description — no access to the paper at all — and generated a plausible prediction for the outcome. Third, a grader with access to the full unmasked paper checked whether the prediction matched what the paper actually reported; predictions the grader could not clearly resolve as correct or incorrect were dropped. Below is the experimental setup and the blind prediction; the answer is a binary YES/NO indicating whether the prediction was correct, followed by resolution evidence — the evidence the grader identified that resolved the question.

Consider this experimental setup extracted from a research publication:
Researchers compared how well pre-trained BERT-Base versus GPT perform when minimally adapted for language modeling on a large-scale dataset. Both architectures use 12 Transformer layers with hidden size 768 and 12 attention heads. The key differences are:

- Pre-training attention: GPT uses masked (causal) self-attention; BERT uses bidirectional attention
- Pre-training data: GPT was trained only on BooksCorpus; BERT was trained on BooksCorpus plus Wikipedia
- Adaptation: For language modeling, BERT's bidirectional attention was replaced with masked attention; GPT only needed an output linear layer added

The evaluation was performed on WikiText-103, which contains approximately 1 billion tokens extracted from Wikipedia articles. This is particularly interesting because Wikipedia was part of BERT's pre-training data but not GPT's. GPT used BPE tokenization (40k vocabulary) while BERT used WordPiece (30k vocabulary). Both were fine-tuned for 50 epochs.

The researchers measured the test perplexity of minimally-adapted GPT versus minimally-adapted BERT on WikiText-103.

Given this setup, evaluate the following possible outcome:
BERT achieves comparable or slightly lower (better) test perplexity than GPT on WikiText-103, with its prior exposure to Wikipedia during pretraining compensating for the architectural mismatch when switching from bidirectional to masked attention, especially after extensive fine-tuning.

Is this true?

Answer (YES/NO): NO